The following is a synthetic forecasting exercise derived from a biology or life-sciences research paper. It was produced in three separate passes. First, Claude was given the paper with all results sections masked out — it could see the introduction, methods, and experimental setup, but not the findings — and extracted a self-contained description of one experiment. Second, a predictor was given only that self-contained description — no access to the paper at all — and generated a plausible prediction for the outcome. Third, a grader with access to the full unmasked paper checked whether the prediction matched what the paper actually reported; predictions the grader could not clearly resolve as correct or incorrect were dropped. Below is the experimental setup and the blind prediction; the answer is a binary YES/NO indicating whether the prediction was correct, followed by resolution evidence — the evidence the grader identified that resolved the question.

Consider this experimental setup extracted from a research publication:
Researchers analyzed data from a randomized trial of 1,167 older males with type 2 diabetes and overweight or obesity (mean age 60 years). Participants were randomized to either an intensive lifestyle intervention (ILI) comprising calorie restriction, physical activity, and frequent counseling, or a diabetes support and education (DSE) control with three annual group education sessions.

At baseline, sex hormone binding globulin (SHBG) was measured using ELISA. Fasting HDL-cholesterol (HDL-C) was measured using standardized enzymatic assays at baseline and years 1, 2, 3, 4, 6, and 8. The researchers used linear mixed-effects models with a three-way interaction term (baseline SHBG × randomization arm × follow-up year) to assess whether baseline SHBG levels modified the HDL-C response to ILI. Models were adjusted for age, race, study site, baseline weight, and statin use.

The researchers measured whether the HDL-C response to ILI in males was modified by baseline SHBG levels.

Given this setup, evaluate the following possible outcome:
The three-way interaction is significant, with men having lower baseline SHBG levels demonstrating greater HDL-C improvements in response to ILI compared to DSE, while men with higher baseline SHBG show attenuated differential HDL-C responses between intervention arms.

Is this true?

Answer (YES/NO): NO